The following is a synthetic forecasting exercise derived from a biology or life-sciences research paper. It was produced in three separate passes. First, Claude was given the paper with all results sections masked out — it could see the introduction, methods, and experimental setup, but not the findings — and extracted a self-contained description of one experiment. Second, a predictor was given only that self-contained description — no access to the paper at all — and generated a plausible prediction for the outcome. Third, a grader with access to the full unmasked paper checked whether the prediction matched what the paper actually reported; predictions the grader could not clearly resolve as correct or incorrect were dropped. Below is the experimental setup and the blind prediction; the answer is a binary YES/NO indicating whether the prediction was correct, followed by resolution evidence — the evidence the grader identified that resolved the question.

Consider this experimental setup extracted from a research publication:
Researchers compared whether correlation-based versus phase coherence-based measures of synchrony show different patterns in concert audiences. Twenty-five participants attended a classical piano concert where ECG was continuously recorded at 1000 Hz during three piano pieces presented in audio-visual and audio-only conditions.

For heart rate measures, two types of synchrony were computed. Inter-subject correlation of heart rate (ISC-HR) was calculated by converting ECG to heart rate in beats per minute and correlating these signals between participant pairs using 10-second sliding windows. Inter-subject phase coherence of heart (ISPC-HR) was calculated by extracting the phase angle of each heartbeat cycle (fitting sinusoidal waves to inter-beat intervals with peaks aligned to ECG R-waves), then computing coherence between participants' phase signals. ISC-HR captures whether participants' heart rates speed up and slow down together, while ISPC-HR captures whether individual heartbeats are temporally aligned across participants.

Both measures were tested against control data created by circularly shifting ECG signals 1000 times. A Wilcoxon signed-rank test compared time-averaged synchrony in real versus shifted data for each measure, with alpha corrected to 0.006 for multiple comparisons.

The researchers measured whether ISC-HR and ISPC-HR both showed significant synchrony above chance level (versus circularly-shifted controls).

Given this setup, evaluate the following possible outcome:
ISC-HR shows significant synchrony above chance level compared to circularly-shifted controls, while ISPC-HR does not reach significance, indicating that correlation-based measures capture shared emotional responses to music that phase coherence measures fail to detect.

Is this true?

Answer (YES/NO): YES